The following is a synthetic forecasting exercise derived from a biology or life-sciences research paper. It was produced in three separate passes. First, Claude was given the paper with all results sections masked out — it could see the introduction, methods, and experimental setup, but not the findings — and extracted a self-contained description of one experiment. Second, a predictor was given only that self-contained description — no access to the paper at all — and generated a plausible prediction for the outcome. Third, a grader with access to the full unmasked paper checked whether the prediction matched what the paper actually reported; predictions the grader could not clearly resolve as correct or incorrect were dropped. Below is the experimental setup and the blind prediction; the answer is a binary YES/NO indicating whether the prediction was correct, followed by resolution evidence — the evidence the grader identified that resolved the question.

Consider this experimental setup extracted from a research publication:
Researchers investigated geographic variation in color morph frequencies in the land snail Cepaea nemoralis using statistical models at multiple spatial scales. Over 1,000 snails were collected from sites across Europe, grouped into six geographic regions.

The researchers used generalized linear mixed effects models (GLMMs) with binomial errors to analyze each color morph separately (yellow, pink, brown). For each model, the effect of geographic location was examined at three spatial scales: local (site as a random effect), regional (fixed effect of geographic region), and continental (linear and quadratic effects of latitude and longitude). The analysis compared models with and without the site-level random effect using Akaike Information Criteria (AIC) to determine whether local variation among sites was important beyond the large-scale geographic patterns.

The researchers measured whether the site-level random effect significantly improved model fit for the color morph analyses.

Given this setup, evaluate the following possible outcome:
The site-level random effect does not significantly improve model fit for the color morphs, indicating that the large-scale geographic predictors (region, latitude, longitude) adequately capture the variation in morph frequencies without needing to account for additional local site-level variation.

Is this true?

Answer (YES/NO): NO